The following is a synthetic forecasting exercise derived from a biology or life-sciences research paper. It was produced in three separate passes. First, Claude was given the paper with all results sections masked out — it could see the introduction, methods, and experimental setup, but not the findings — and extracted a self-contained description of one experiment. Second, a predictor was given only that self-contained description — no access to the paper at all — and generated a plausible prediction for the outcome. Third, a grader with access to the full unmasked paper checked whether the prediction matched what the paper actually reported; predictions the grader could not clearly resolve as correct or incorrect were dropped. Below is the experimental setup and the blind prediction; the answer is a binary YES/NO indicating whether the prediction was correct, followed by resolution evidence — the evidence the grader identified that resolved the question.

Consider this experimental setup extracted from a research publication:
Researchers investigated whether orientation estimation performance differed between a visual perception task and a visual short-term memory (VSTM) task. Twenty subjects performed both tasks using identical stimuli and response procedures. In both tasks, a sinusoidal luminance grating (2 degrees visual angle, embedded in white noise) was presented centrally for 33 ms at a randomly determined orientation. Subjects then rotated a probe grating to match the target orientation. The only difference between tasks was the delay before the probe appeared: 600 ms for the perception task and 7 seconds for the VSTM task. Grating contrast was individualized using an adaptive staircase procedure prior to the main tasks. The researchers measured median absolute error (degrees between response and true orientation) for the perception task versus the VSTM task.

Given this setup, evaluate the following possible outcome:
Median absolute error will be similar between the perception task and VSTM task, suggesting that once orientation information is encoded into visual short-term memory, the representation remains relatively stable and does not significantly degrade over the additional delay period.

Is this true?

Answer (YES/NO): NO